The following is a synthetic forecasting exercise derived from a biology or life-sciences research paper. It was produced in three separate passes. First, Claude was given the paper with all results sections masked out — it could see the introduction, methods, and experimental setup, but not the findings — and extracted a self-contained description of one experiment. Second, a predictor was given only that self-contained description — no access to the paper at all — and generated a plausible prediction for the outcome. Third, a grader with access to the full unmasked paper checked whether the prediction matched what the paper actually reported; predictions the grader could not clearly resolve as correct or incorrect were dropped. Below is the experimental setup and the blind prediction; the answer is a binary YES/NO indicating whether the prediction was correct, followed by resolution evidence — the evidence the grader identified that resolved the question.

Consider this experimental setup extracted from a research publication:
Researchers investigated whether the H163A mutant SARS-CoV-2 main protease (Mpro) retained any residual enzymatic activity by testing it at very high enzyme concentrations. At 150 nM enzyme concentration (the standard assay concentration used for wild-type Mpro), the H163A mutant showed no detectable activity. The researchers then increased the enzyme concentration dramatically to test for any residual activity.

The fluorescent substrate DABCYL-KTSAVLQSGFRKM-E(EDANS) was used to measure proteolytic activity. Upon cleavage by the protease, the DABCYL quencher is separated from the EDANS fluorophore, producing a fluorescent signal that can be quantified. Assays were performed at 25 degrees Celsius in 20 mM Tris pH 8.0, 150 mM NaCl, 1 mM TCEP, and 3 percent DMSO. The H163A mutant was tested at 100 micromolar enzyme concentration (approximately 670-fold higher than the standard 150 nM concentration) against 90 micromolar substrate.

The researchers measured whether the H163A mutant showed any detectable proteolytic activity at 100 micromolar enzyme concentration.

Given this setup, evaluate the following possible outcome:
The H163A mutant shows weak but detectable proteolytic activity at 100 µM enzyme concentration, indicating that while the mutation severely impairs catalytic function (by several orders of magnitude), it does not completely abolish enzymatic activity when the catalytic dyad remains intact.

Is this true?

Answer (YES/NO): YES